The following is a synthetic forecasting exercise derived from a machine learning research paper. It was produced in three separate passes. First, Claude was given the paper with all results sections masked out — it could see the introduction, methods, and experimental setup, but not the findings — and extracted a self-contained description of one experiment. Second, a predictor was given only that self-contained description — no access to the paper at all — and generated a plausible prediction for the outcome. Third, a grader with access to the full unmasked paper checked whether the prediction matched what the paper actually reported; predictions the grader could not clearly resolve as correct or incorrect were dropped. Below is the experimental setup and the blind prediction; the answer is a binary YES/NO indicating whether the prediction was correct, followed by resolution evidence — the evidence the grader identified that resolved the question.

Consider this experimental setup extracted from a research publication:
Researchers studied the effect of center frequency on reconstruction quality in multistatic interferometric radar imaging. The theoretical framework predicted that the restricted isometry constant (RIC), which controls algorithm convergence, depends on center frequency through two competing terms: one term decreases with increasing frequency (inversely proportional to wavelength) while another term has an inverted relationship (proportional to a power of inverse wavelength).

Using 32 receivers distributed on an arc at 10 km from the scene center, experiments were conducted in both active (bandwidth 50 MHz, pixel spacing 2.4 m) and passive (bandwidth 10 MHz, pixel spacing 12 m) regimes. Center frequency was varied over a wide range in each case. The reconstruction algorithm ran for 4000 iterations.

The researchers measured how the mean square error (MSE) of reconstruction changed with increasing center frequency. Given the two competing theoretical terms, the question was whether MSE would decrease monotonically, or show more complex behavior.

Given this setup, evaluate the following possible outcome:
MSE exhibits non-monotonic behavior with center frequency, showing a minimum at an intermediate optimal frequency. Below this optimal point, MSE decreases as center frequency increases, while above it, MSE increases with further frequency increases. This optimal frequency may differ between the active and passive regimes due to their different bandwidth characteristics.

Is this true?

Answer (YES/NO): NO